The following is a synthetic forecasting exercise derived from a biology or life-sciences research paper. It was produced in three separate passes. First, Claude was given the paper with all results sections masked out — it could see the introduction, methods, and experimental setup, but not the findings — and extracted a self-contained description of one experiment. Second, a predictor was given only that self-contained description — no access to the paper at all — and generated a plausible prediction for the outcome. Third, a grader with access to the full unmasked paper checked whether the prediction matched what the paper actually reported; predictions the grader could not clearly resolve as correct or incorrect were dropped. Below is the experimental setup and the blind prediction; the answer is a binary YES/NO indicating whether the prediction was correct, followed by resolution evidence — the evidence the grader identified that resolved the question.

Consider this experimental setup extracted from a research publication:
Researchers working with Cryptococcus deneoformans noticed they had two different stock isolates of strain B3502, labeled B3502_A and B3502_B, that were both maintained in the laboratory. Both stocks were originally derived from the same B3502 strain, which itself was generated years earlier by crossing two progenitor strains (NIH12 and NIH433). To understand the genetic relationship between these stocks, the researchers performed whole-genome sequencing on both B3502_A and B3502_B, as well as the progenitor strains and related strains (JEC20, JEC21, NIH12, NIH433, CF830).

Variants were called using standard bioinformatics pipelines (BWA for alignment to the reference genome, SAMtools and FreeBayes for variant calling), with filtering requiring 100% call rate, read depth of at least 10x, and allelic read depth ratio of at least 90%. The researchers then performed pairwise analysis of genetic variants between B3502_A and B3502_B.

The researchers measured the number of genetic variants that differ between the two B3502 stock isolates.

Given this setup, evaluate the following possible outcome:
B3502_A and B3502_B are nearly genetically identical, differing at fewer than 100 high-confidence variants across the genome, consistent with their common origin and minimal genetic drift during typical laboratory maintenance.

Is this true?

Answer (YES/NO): YES